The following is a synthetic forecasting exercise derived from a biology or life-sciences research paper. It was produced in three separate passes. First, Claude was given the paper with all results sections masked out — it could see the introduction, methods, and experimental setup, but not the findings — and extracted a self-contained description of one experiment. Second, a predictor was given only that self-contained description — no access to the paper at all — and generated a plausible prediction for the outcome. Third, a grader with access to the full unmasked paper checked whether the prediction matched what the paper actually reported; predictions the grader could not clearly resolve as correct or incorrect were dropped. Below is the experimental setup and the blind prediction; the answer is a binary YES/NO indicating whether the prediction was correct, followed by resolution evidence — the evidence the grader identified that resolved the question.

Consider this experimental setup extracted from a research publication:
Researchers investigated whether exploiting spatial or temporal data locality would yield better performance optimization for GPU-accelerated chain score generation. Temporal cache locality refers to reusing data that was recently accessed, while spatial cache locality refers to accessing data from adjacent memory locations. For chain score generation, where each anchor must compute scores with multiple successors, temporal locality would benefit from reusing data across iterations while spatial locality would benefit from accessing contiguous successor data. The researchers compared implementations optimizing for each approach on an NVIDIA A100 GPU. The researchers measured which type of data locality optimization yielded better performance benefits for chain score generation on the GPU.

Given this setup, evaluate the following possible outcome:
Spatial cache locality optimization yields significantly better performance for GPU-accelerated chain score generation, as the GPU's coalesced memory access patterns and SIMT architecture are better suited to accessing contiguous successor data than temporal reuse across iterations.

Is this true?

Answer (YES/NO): YES